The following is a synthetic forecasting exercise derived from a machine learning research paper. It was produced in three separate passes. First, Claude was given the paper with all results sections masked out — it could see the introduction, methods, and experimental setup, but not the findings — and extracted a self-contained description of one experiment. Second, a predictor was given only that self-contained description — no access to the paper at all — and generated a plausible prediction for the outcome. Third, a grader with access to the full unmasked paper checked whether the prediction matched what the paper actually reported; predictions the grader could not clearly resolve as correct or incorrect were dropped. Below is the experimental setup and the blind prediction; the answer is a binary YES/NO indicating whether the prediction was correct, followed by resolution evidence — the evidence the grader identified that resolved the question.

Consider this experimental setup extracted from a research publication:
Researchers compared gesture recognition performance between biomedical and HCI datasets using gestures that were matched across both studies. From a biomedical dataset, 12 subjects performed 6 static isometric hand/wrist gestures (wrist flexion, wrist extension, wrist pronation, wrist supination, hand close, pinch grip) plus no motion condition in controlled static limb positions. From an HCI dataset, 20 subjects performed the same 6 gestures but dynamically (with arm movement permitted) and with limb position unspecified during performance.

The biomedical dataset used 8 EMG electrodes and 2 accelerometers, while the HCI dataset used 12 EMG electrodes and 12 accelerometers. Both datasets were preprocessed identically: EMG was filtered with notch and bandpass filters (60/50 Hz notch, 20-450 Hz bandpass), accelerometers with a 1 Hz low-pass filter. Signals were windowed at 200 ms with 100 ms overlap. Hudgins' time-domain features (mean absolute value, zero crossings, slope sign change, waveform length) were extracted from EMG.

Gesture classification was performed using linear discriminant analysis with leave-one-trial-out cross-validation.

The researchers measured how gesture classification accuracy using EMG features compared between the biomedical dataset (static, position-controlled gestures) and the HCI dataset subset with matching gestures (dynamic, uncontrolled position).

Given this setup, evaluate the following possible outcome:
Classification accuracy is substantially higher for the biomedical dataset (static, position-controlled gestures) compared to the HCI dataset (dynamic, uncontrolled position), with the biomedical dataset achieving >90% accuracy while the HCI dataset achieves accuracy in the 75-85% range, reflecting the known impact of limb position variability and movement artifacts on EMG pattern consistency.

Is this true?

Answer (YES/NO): NO